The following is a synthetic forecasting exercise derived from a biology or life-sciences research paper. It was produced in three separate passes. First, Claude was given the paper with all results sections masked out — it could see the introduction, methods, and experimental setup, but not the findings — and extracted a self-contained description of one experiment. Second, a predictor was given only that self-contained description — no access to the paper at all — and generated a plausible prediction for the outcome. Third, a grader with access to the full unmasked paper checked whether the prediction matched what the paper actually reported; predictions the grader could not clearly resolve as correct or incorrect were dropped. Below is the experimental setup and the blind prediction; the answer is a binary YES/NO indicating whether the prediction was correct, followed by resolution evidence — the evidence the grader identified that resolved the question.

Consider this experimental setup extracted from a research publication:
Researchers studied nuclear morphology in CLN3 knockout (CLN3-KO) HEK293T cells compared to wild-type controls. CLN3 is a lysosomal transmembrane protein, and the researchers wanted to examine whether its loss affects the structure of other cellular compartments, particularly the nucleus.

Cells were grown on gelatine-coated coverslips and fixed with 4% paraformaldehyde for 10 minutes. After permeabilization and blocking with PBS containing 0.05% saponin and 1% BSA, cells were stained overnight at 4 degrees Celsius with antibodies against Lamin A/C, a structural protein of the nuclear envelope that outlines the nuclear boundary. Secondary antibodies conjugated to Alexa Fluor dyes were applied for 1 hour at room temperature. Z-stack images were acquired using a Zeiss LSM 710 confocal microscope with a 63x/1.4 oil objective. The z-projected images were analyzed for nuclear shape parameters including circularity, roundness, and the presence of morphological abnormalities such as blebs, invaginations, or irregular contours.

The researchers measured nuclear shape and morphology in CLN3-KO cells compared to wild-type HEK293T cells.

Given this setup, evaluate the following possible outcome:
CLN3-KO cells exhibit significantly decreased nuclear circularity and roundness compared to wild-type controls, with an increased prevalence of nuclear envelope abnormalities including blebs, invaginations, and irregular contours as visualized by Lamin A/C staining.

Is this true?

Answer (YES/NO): YES